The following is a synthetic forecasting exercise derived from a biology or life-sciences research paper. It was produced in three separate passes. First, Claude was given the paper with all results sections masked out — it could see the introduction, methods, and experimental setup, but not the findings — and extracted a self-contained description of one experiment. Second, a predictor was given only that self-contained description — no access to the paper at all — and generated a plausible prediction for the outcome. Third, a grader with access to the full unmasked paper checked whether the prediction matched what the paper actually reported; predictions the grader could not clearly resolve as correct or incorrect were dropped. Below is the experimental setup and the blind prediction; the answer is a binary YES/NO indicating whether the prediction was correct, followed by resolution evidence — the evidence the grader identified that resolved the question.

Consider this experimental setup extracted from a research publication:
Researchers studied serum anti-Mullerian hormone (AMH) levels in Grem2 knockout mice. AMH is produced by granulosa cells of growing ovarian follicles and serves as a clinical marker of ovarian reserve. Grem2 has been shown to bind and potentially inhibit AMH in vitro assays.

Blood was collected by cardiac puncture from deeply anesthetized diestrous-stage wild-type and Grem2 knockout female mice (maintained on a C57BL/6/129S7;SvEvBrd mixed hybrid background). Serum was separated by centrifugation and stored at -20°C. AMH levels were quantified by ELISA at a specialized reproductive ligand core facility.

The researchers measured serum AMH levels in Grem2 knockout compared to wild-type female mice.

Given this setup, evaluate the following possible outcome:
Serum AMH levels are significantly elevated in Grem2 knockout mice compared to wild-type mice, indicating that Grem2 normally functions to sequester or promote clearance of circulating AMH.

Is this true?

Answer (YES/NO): NO